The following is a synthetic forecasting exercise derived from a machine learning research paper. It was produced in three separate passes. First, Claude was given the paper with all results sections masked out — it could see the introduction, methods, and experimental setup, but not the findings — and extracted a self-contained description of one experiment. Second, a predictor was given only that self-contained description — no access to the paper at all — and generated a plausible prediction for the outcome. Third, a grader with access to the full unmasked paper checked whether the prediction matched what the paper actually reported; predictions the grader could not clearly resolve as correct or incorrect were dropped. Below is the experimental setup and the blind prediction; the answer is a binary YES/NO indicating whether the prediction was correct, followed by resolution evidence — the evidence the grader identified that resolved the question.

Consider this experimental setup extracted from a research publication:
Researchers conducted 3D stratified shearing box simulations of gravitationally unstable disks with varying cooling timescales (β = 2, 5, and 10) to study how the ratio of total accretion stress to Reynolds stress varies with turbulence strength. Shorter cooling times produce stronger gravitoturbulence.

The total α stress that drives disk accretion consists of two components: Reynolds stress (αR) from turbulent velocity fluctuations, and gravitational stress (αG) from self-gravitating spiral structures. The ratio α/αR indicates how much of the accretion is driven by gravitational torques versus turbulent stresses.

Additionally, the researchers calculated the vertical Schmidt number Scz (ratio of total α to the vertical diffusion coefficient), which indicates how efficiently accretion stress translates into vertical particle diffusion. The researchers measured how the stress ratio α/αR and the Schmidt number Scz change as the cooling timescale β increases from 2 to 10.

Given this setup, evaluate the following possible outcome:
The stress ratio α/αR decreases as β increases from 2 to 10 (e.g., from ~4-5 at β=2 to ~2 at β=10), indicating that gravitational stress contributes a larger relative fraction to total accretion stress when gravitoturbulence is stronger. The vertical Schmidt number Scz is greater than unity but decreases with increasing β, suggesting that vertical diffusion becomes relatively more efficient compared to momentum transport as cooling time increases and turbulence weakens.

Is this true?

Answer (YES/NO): NO